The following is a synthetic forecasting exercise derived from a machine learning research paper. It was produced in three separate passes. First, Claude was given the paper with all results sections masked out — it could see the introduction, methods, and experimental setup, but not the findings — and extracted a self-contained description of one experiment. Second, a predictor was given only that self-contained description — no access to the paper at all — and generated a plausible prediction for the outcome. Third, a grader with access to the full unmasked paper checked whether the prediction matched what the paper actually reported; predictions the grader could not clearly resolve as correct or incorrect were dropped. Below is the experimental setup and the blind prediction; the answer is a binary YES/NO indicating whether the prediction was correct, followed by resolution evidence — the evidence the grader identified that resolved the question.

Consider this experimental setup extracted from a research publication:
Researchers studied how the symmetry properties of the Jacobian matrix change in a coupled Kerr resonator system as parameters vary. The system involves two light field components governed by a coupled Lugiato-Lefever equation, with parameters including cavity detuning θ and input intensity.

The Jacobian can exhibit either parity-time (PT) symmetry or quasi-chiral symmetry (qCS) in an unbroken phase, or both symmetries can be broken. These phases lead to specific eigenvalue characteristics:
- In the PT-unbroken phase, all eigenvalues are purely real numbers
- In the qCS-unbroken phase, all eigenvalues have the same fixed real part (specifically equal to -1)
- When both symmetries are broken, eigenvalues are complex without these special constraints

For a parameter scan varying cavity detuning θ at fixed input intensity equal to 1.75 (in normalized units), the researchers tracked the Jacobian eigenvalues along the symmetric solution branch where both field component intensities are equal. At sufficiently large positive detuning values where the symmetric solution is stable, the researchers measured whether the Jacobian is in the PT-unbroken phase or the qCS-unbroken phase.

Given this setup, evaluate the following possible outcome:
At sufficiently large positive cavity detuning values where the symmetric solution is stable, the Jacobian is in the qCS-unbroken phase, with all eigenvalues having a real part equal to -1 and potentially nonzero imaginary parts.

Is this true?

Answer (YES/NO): YES